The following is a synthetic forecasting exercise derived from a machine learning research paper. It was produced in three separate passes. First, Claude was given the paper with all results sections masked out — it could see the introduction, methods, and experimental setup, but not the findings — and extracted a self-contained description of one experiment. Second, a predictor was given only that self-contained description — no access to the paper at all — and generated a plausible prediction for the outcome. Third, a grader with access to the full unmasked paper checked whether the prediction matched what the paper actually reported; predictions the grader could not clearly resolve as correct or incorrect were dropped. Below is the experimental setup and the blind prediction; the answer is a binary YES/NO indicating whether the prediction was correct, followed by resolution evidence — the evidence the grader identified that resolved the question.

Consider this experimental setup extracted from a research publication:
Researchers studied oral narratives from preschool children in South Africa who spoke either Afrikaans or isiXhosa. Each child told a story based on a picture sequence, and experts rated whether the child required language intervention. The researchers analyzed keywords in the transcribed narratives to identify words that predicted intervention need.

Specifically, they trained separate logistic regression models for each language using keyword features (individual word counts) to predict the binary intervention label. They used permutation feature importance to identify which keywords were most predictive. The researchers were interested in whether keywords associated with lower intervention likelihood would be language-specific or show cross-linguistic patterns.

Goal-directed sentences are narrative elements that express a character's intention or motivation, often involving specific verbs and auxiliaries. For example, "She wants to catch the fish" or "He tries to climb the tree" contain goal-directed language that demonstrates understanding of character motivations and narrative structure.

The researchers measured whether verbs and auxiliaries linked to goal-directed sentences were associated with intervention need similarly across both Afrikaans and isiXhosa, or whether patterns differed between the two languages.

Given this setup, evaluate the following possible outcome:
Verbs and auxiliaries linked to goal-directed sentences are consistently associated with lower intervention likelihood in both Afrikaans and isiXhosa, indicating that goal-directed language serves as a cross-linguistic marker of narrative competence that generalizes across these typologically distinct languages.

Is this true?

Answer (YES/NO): YES